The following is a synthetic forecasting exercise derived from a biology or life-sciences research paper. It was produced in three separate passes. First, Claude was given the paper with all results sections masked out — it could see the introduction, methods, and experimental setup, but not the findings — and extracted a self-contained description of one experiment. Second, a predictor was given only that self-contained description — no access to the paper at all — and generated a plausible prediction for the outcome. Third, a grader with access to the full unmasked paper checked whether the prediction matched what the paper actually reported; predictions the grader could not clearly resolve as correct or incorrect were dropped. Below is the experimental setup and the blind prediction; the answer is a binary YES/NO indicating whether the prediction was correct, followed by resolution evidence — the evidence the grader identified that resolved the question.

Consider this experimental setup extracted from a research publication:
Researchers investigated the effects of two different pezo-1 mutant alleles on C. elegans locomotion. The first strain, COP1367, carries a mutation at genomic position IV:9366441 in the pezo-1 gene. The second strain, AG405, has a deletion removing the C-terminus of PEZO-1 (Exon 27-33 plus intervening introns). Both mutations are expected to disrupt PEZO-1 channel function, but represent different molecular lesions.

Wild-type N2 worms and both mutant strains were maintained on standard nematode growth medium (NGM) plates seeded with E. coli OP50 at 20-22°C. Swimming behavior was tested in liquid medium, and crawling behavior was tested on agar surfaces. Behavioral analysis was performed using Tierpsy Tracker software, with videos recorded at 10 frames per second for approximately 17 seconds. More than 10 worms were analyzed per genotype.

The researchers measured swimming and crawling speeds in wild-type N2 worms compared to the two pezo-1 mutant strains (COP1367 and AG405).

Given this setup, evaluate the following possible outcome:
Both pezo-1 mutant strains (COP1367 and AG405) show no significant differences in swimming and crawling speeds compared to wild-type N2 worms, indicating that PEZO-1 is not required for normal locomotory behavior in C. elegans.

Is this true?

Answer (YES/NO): NO